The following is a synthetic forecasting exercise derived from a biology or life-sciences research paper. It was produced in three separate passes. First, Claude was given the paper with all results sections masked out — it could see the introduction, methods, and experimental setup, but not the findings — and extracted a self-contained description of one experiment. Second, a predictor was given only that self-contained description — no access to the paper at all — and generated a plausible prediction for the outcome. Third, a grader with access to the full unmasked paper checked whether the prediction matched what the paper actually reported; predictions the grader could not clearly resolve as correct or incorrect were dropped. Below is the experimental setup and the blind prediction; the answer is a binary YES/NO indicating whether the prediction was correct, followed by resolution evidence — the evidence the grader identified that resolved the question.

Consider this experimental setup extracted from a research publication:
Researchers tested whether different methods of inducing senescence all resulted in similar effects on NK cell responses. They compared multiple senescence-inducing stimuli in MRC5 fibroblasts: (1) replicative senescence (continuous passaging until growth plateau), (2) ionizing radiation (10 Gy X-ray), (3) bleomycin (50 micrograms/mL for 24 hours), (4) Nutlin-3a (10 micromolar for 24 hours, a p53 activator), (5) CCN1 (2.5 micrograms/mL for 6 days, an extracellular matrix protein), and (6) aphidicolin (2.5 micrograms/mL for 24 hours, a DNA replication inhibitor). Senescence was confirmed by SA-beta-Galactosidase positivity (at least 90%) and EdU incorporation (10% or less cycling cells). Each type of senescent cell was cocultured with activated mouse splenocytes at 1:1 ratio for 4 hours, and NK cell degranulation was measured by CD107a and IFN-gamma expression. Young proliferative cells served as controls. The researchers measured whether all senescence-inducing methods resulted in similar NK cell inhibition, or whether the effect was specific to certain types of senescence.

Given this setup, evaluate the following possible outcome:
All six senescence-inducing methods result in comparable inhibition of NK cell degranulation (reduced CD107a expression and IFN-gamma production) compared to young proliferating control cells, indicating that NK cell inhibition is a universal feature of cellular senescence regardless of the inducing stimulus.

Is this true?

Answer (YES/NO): NO